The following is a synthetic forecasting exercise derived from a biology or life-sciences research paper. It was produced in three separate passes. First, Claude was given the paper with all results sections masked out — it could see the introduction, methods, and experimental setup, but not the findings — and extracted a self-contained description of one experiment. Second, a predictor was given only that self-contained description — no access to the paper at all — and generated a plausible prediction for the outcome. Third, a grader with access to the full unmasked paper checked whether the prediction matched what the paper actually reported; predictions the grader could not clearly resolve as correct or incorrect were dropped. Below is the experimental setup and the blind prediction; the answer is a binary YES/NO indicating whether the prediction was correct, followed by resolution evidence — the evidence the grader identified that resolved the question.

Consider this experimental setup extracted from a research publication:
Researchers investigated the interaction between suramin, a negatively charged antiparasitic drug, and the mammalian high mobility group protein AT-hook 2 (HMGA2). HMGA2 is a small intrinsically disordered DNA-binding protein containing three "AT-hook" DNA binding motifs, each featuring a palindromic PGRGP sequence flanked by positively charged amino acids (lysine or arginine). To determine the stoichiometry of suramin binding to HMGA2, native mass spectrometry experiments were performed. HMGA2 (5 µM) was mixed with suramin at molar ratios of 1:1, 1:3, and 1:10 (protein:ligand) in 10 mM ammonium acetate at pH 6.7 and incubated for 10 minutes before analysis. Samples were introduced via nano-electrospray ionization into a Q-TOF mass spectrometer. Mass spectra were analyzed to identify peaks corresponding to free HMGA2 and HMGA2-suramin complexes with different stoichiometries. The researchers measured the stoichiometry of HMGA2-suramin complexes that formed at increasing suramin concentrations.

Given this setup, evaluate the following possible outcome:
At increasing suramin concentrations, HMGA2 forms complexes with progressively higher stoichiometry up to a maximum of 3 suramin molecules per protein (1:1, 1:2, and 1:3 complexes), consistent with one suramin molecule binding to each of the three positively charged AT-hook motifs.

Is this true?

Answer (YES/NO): NO